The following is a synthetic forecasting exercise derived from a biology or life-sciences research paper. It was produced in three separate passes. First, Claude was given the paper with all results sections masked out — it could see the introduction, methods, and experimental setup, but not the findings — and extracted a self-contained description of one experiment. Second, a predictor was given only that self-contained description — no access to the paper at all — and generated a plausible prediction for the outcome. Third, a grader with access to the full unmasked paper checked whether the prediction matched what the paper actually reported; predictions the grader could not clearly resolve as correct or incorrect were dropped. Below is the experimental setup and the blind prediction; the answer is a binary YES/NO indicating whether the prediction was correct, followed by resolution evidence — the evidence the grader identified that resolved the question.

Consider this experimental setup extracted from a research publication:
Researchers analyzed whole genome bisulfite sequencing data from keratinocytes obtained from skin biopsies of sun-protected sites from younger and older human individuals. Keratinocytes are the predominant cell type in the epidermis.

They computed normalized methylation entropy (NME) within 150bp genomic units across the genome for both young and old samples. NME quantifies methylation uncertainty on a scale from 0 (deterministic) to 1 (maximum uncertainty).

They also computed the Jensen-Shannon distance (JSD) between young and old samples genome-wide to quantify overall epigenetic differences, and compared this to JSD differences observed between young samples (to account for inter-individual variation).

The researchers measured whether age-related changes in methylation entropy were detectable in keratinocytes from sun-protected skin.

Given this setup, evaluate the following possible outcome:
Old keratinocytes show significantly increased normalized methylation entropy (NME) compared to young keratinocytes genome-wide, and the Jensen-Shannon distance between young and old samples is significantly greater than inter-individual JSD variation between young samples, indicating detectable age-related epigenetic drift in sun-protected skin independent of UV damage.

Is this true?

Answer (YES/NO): YES